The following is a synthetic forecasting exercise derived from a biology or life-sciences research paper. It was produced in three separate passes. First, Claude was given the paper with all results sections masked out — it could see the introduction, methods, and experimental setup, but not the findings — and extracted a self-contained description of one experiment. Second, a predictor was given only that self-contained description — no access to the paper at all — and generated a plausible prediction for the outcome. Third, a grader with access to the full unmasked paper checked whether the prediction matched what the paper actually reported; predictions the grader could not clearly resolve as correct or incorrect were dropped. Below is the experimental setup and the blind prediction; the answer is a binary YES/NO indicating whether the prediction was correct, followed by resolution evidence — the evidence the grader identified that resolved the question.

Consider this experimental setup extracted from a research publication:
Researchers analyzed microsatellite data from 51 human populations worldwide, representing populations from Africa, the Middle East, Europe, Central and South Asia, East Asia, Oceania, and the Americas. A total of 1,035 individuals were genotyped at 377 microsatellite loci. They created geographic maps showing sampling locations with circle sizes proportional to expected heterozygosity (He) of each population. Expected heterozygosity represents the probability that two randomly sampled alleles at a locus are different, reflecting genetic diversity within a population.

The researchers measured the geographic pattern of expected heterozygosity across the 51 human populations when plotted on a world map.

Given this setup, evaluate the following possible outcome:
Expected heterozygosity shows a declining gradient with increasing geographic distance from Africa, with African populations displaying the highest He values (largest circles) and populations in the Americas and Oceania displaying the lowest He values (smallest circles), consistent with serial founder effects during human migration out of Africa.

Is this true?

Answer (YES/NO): YES